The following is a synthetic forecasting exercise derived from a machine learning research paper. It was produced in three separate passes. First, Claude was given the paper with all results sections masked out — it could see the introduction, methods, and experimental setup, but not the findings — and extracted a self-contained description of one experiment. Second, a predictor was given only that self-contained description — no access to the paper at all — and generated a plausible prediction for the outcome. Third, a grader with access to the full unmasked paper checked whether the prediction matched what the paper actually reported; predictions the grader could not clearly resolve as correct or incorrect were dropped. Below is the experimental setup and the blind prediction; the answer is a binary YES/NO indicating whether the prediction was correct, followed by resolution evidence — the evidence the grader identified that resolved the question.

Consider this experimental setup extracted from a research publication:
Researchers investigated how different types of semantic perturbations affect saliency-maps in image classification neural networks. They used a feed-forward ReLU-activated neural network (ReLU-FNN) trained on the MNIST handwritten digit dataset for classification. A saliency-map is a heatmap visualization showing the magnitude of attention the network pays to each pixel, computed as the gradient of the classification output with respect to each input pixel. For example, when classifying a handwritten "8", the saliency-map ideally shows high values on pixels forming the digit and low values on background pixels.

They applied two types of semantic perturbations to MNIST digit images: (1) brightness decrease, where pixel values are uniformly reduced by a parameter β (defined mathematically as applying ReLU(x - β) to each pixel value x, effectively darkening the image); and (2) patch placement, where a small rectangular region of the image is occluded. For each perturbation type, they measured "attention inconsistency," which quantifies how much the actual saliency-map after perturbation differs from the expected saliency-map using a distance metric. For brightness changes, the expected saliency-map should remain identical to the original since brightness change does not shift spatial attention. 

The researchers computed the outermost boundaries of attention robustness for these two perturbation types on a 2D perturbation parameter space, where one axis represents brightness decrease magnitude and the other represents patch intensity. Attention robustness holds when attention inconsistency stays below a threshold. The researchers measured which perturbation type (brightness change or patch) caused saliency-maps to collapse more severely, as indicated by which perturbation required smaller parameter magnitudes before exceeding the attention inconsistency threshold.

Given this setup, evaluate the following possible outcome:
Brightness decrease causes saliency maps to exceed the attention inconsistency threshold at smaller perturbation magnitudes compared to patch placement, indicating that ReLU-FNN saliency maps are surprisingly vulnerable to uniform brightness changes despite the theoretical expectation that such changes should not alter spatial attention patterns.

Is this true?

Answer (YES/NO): YES